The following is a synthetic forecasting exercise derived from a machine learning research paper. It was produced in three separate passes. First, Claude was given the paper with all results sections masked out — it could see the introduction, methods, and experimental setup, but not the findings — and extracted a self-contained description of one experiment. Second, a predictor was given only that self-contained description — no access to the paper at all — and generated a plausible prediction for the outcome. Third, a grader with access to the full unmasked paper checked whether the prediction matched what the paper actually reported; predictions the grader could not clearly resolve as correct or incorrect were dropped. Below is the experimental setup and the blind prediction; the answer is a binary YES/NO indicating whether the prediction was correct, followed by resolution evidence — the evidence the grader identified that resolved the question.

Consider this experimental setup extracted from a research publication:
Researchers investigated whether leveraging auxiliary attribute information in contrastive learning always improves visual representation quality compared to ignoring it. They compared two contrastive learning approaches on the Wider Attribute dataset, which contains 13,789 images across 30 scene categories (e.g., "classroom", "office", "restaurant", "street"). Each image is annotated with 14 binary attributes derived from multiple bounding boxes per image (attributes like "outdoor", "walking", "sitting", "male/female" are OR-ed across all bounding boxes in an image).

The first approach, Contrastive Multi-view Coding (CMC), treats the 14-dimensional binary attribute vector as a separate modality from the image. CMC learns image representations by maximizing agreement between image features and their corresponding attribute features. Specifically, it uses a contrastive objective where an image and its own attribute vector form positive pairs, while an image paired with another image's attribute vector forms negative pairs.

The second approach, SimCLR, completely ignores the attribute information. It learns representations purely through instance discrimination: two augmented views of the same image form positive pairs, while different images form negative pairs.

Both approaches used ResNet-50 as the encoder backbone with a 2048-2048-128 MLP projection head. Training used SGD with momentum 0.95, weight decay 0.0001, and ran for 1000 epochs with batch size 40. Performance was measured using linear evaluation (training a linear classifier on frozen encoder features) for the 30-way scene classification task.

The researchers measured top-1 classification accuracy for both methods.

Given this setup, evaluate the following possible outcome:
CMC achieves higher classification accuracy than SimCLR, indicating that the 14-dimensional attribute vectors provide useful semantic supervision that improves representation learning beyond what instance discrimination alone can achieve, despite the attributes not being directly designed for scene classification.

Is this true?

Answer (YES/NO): NO